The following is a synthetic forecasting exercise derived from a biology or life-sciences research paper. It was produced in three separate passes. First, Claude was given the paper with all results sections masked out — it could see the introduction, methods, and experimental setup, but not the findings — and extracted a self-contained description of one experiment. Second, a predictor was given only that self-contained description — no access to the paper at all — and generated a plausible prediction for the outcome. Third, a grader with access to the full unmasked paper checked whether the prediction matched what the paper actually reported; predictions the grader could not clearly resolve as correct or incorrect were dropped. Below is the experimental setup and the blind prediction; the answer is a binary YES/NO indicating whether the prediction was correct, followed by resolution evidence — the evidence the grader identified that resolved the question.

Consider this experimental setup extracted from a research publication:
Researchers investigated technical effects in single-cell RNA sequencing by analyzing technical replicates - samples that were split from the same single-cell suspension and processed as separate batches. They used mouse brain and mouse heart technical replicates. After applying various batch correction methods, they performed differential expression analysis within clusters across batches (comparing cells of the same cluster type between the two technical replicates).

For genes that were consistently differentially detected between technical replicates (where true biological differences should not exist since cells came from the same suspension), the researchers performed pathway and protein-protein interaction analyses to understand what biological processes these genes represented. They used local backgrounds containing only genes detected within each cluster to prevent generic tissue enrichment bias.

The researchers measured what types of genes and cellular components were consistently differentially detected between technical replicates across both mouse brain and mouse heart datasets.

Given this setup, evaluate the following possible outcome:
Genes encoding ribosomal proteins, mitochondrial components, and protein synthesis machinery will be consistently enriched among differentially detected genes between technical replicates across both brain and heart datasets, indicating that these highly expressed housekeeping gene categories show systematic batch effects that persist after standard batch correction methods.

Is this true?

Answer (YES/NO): NO